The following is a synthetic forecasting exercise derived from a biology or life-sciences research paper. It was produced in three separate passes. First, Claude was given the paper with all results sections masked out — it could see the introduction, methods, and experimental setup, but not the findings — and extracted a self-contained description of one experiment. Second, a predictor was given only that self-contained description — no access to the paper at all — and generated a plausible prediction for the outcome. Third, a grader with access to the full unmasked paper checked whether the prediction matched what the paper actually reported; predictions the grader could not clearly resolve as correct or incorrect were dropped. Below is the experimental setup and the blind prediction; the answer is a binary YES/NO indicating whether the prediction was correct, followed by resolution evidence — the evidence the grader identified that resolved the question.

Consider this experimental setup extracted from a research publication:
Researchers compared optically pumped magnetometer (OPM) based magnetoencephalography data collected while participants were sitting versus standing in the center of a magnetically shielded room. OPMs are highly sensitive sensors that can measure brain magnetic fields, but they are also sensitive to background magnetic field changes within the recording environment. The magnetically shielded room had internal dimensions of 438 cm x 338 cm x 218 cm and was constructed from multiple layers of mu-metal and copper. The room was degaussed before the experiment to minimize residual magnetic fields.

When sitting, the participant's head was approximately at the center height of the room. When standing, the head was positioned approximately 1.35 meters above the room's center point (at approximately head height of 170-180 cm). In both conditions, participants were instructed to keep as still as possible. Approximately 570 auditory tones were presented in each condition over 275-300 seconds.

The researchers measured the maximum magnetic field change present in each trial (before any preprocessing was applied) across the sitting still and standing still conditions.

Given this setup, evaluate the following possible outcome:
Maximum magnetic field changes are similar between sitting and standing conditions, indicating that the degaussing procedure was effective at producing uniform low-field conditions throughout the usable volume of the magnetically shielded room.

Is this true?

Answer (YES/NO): NO